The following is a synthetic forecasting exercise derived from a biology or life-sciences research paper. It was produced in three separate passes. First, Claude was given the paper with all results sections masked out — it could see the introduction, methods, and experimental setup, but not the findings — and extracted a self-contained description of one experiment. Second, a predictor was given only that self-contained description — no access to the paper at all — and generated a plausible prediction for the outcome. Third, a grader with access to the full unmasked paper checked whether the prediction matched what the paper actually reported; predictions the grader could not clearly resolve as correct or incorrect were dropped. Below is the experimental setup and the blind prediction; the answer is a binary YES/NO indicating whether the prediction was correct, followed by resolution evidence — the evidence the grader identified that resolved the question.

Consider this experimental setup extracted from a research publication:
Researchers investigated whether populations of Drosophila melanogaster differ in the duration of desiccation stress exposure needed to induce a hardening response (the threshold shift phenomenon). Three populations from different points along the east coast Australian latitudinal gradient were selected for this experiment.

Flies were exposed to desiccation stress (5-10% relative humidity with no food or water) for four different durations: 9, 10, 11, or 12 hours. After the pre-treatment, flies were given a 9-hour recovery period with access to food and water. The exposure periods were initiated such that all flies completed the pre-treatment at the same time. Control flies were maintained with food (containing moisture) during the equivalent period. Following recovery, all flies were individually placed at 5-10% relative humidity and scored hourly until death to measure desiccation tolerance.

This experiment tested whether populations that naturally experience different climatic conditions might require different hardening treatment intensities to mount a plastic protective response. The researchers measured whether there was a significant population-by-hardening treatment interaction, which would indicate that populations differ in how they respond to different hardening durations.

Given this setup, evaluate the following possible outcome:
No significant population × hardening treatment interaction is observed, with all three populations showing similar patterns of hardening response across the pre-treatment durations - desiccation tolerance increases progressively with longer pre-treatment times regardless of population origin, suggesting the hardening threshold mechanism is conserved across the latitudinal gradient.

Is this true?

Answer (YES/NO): NO